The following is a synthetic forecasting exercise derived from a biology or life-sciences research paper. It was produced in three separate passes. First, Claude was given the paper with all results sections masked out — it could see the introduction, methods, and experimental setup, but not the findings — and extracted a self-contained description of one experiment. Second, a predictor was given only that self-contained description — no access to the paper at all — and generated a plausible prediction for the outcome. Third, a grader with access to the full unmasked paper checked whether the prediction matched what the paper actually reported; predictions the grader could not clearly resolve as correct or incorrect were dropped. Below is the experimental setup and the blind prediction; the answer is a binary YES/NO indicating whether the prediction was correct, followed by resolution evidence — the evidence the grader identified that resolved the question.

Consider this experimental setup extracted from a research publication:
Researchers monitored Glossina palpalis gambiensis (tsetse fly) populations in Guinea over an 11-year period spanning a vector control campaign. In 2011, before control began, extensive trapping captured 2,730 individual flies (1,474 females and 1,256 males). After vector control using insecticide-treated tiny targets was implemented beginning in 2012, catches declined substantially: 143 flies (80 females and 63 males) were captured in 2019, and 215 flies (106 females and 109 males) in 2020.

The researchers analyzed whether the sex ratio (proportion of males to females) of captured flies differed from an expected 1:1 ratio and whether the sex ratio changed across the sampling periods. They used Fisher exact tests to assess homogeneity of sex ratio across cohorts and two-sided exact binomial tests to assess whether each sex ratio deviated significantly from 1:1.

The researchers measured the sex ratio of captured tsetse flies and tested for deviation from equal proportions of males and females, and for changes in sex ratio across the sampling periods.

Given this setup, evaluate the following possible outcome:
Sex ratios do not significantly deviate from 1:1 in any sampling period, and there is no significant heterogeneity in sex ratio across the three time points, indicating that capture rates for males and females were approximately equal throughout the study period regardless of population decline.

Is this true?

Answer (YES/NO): NO